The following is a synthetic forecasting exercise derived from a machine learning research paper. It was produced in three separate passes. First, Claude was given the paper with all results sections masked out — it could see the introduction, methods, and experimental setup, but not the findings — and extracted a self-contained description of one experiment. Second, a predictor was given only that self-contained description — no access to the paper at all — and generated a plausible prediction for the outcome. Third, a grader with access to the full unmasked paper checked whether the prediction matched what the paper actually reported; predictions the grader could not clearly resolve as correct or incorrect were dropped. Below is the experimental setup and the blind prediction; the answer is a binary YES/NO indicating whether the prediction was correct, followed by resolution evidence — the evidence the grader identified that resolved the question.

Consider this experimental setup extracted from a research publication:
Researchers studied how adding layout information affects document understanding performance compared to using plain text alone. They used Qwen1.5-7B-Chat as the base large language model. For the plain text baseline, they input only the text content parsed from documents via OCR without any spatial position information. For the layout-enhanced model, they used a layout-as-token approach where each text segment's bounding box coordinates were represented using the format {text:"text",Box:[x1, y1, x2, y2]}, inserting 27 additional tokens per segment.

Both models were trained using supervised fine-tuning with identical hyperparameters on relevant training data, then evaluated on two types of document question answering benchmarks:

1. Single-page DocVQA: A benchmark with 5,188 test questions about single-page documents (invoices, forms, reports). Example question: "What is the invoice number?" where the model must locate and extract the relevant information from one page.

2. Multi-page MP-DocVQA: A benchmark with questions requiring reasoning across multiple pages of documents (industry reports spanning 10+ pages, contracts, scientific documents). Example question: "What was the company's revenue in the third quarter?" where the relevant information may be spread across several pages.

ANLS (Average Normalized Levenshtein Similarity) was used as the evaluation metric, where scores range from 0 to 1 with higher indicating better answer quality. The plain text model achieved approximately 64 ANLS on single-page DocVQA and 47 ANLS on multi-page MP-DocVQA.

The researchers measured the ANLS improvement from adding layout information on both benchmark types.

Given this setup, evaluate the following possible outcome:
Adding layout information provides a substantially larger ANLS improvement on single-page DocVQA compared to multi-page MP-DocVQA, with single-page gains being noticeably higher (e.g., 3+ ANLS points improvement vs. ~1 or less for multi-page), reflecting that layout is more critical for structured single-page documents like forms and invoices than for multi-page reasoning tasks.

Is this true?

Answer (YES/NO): NO